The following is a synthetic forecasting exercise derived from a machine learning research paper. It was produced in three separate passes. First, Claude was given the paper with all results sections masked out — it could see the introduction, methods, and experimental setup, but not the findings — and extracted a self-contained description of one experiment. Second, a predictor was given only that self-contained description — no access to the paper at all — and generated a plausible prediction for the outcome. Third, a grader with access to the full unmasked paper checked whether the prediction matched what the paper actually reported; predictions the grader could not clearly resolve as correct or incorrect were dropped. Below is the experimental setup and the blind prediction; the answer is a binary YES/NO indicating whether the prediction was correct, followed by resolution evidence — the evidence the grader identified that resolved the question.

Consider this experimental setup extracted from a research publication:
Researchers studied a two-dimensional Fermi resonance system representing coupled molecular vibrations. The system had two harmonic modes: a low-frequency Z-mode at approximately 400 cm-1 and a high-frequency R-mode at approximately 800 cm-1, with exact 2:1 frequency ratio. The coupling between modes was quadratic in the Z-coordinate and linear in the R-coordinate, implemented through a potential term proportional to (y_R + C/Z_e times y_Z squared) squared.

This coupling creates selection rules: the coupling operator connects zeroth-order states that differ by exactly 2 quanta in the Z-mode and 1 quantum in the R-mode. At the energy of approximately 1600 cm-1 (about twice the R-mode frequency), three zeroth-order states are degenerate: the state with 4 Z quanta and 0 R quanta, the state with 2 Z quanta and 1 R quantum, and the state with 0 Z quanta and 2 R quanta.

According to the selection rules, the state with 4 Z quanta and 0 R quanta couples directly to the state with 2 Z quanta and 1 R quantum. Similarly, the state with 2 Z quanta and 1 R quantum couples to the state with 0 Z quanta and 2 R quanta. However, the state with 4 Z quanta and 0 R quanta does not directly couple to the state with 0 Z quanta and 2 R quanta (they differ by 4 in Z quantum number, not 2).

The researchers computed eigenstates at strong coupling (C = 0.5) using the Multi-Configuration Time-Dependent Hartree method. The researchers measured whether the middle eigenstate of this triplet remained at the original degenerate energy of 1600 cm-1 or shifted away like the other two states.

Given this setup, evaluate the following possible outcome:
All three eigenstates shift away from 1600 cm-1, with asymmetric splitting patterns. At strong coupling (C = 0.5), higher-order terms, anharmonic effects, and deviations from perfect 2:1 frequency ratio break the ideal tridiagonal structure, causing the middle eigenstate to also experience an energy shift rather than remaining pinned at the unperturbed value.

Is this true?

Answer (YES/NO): NO